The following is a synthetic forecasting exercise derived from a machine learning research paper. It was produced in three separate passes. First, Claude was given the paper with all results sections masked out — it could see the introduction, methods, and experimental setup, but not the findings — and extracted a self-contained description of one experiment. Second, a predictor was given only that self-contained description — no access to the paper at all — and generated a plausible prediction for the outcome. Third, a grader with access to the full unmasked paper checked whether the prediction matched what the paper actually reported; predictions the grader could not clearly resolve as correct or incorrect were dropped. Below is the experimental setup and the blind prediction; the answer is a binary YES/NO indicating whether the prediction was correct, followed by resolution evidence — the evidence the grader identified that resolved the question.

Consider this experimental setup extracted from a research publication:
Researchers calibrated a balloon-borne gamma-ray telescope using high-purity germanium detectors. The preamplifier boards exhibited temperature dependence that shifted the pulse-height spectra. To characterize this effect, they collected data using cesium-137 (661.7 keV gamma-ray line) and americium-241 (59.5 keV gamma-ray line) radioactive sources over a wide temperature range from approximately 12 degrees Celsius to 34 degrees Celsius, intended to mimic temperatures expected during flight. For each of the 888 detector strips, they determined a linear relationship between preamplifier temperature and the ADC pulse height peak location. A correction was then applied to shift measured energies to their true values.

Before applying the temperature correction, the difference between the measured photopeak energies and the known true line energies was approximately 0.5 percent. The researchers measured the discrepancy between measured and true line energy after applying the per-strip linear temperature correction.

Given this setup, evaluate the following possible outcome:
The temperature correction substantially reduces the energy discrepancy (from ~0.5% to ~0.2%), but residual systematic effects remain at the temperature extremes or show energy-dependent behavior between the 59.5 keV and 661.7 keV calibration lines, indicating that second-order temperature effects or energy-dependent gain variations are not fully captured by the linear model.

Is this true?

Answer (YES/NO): NO